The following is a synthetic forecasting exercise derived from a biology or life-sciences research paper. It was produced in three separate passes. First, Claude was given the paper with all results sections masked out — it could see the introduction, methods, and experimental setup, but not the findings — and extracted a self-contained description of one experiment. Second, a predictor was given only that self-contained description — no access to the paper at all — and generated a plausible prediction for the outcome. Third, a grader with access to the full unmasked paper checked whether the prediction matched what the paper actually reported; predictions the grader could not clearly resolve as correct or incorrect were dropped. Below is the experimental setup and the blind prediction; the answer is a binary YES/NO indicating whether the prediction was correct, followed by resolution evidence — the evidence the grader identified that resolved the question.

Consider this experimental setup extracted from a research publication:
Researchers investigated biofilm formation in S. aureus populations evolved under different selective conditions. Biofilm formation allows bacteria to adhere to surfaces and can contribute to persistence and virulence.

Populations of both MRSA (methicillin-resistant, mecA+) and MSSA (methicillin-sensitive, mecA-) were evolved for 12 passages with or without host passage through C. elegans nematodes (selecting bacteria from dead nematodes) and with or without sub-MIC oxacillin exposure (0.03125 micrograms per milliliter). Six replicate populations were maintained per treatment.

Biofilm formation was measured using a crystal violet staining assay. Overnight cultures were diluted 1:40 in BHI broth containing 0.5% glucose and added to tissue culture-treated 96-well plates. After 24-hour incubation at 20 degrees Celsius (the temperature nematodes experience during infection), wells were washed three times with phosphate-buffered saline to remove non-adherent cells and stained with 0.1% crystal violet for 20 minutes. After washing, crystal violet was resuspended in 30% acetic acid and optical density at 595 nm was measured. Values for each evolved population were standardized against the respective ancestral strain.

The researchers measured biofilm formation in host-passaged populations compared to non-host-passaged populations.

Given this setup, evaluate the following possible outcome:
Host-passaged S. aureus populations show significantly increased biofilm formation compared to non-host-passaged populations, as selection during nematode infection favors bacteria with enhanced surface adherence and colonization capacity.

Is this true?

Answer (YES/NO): NO